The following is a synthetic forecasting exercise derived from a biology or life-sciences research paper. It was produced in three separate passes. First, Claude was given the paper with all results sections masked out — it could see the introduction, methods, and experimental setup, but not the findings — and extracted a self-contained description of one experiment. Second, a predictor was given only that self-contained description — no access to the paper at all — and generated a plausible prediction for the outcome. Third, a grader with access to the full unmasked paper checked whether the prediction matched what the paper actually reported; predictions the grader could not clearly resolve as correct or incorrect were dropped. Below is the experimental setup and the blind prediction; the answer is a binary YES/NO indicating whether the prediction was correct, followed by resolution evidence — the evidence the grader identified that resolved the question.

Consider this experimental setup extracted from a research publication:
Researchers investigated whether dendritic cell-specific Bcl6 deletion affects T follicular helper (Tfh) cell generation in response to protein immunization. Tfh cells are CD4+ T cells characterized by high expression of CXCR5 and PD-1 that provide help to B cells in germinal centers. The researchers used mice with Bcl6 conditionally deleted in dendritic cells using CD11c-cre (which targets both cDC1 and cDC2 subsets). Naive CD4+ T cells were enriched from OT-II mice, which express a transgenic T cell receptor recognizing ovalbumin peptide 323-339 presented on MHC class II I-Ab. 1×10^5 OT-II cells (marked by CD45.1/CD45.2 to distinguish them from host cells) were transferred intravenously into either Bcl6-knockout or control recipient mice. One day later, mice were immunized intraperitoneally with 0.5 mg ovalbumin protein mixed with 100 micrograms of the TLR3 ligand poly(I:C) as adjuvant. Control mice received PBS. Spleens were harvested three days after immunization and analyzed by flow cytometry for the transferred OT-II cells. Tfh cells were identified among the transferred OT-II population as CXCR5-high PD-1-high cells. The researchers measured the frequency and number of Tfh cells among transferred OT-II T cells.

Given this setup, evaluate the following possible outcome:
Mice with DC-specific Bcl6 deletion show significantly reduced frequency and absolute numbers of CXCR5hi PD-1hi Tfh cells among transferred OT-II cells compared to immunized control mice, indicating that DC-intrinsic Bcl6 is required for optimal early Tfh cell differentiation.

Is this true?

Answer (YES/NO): YES